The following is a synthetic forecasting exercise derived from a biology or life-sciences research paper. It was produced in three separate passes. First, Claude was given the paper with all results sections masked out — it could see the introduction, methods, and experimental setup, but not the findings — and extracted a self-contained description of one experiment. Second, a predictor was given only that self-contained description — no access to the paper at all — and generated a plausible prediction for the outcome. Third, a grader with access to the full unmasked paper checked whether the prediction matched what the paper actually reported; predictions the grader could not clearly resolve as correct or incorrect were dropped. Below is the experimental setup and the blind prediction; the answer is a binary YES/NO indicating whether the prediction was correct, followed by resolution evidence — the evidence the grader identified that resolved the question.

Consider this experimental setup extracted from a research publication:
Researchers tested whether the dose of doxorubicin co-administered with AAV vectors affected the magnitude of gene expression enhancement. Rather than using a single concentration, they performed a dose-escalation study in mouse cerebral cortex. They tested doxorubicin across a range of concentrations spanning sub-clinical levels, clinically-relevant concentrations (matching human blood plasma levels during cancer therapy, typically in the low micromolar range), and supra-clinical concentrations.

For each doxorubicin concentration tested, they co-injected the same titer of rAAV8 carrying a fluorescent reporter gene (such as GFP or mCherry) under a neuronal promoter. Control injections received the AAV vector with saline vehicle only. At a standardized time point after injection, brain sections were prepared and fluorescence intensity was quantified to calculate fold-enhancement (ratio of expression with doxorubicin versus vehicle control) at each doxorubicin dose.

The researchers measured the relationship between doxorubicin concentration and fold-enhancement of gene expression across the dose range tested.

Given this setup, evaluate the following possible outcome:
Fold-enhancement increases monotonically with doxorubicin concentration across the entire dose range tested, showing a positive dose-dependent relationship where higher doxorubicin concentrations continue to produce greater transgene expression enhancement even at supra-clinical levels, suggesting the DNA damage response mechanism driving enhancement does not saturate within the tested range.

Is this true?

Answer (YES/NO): NO